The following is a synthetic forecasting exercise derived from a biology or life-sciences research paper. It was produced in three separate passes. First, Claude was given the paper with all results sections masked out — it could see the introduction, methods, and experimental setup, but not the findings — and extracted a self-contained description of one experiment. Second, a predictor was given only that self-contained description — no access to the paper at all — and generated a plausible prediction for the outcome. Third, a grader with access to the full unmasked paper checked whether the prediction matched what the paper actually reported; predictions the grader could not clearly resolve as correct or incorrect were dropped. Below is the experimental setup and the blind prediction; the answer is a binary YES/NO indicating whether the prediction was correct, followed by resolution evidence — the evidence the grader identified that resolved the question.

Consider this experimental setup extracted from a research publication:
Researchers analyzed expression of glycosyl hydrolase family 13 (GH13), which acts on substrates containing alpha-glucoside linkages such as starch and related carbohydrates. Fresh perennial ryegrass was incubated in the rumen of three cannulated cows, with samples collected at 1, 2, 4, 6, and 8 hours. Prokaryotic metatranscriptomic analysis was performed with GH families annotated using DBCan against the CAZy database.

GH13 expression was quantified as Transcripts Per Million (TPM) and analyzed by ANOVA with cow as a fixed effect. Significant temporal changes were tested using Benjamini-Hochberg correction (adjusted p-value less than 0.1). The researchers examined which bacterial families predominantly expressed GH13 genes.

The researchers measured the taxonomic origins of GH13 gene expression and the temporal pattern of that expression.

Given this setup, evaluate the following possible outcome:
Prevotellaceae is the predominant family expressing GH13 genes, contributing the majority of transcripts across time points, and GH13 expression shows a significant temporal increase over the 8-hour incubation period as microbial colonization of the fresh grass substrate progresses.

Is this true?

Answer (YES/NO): NO